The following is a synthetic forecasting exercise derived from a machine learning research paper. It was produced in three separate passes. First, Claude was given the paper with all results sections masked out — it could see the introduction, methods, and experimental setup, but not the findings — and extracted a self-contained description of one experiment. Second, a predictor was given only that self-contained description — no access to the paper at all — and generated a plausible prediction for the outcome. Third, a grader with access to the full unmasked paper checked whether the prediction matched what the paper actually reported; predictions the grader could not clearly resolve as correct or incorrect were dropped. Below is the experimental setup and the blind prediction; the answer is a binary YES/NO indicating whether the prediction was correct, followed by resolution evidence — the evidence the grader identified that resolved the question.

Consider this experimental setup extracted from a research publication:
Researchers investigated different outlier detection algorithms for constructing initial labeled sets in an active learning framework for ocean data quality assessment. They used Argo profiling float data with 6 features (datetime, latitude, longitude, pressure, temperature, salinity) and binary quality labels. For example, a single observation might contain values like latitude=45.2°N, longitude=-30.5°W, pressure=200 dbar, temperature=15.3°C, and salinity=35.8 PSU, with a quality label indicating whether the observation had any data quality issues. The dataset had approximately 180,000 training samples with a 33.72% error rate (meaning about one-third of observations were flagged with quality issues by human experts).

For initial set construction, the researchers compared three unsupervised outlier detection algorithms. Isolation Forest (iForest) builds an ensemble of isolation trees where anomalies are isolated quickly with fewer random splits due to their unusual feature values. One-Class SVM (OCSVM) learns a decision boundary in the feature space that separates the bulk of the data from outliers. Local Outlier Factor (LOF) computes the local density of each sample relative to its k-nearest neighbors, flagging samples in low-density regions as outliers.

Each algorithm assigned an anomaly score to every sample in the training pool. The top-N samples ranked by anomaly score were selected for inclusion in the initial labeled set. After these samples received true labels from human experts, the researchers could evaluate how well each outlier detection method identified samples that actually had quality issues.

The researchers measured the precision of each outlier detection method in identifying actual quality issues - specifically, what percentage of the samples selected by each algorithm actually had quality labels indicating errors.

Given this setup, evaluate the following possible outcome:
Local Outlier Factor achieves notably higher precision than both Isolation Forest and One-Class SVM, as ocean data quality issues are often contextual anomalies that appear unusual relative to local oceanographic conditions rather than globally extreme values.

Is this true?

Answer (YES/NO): YES